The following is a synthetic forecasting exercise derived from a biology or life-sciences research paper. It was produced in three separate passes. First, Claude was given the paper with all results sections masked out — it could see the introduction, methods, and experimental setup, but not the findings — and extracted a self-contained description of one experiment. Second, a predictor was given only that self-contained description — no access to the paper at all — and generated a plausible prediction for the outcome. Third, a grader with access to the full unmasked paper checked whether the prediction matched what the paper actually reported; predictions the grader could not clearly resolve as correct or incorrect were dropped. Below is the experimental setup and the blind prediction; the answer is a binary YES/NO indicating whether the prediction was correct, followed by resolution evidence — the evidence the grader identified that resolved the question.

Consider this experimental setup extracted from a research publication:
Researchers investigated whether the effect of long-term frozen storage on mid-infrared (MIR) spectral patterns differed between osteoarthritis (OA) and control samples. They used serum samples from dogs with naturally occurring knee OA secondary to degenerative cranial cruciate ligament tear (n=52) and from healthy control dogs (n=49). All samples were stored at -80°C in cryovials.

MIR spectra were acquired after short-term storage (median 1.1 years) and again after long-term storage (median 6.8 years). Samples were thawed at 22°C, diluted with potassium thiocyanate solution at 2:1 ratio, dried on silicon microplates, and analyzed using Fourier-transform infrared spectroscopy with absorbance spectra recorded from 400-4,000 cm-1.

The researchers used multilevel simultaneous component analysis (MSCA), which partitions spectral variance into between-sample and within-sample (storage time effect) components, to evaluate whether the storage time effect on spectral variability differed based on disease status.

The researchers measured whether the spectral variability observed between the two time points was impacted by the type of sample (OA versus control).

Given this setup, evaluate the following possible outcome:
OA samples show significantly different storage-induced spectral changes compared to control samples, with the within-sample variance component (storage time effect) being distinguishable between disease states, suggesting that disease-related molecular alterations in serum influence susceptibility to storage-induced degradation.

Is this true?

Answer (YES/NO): NO